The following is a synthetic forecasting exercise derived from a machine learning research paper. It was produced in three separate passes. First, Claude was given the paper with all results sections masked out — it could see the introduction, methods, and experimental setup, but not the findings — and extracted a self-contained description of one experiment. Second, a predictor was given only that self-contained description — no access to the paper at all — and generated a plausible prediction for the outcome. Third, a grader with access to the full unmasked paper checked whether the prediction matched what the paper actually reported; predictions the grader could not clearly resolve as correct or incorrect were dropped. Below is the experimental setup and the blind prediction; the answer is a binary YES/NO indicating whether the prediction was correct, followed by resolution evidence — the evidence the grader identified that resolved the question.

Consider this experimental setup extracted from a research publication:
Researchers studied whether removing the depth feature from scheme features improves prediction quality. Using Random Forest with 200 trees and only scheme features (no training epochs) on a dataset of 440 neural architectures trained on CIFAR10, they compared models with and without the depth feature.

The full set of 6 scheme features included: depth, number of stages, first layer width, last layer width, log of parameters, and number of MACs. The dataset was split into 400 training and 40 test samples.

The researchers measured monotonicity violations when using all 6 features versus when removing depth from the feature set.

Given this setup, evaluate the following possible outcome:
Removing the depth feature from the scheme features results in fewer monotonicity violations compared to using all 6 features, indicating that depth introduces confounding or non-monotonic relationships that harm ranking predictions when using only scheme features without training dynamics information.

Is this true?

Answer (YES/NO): YES